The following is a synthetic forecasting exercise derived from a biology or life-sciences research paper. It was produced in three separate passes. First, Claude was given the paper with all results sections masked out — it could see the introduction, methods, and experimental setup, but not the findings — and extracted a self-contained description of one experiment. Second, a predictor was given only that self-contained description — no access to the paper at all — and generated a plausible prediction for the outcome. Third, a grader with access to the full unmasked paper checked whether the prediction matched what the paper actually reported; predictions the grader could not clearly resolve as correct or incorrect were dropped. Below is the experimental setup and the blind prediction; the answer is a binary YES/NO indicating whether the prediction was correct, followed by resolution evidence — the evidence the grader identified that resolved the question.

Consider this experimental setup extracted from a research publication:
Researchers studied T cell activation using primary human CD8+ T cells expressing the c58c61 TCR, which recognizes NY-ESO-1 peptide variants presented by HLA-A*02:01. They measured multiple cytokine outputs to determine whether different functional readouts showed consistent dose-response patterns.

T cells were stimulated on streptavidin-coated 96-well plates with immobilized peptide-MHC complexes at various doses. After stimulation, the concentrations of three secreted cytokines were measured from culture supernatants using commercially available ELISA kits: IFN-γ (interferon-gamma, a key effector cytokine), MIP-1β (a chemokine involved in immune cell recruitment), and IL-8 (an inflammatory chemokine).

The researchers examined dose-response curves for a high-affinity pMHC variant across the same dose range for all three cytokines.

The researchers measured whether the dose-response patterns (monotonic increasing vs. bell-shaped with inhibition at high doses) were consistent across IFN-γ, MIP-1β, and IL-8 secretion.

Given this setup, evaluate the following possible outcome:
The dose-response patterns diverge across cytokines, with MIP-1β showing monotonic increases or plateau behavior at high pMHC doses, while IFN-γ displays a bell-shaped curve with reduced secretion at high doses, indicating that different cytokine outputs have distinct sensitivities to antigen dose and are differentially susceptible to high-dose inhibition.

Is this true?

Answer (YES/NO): NO